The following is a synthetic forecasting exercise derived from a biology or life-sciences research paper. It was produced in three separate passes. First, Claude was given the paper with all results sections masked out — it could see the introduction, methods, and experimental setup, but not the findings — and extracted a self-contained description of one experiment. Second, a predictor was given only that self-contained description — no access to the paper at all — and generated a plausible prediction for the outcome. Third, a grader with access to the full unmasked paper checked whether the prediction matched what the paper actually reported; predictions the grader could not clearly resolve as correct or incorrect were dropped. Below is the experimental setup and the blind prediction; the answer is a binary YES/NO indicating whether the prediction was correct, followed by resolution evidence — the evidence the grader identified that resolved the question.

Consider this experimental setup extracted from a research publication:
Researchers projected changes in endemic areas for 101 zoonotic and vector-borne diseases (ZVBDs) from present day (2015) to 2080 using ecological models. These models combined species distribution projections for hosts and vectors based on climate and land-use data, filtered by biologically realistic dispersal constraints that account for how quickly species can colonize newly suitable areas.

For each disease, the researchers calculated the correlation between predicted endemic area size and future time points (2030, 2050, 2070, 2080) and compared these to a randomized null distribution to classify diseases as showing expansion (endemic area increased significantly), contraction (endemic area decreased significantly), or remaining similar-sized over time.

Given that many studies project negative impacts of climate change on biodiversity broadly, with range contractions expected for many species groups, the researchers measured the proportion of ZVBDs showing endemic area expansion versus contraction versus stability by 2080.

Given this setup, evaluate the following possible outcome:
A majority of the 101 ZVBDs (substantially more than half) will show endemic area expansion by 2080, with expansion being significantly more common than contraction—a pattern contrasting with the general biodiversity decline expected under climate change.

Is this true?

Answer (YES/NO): NO